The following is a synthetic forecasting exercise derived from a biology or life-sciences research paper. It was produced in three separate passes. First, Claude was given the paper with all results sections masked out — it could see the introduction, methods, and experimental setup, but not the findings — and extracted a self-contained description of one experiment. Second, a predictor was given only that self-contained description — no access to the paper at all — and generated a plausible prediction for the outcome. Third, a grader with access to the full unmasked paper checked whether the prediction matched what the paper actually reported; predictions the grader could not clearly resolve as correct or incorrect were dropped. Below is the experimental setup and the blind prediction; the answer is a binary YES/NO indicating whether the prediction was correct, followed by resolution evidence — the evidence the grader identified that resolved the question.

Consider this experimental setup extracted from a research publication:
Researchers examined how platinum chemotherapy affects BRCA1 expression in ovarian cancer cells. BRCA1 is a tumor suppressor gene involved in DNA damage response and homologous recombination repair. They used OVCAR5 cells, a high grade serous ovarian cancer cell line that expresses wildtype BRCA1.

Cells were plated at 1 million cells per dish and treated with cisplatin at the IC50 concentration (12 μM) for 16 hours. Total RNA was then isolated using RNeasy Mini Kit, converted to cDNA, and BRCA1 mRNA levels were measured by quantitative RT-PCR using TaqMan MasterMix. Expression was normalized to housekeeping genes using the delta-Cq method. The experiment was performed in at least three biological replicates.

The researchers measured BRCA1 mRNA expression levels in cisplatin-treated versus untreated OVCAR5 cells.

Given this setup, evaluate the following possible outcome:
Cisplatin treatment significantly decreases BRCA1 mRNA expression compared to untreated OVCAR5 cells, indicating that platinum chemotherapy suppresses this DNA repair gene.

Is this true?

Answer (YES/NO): YES